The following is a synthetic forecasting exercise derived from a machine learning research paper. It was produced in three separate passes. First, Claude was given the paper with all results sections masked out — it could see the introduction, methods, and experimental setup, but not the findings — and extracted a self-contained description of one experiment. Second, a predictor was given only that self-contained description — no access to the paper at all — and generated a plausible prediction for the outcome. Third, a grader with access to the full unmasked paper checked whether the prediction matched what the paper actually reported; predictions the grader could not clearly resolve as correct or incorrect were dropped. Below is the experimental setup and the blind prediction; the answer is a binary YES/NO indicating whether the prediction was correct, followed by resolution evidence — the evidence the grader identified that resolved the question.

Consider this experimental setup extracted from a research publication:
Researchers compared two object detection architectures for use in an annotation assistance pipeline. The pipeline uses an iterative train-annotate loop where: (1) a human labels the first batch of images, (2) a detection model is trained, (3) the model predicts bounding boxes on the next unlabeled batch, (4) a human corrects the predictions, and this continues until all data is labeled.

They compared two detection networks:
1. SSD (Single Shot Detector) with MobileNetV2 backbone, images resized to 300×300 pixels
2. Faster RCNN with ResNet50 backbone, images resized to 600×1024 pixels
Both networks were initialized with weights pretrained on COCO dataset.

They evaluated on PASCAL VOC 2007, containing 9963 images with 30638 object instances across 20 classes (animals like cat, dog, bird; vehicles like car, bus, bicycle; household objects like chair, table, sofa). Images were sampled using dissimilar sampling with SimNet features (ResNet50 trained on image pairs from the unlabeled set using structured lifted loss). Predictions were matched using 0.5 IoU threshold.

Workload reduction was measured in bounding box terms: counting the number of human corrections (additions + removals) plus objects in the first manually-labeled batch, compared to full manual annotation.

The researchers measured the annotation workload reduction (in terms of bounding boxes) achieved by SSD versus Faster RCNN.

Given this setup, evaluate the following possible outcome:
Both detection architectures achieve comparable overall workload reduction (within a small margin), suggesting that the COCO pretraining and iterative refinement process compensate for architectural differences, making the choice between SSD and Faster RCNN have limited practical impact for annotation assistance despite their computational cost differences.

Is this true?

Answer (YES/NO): NO